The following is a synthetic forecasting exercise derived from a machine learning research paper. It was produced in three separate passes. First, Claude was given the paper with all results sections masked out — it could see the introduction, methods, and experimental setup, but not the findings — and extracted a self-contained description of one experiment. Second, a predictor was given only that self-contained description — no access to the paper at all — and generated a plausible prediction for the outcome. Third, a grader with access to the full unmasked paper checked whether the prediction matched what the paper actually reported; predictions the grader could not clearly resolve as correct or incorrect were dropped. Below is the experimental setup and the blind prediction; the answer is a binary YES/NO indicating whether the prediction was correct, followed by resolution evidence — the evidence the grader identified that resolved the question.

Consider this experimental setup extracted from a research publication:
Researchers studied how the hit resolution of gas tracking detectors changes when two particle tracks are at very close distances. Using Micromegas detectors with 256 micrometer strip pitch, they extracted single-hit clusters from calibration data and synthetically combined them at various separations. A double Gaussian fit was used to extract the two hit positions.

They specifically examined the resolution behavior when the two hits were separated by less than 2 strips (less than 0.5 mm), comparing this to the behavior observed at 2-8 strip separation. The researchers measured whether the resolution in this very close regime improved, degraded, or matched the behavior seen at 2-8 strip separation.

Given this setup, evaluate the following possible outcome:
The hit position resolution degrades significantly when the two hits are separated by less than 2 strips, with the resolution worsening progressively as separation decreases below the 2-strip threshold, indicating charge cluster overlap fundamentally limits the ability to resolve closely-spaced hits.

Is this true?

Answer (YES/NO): NO